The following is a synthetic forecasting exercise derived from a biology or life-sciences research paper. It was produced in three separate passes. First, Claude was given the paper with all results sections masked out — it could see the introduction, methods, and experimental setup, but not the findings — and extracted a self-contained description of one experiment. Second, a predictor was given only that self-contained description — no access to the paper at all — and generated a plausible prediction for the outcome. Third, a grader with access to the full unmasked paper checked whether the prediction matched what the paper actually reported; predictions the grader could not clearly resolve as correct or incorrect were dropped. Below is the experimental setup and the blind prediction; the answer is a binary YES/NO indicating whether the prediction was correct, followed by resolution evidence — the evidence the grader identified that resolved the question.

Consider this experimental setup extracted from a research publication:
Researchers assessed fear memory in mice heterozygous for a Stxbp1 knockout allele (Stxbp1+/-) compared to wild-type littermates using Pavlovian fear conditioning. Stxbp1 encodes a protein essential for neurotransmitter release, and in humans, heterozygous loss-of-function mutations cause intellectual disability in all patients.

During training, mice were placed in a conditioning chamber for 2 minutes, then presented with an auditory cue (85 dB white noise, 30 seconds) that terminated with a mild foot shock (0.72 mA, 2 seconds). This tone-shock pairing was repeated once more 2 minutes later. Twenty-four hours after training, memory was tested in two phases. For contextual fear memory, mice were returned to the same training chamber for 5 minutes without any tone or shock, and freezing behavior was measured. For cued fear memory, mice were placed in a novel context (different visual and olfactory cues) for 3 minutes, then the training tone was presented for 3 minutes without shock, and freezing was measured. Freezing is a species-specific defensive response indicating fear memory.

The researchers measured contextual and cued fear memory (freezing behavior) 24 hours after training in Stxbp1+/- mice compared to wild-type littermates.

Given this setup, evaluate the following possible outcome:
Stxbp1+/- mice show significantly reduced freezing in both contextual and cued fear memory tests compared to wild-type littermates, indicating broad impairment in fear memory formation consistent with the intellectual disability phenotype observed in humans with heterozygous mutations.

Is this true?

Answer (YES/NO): YES